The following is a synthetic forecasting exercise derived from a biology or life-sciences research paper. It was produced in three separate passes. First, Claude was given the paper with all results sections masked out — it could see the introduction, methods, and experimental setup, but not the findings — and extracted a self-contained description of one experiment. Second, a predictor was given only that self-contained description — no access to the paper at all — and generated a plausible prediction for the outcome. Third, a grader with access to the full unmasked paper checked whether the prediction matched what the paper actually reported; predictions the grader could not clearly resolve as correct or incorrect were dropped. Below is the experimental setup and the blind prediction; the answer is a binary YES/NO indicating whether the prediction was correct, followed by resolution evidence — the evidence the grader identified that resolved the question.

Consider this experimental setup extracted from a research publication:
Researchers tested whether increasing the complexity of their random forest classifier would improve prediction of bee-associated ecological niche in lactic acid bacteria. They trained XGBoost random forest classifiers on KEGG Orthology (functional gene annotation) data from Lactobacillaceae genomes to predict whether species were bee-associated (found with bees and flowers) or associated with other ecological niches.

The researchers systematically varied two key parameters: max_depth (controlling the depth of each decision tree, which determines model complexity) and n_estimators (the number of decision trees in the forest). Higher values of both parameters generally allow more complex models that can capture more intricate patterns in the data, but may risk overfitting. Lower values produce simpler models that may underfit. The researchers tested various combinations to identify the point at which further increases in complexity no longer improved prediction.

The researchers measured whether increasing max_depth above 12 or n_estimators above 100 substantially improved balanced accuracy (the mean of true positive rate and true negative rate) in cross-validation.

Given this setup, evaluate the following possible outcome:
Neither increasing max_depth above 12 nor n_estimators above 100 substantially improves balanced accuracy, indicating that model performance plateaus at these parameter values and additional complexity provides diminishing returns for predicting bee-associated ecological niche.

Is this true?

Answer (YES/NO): YES